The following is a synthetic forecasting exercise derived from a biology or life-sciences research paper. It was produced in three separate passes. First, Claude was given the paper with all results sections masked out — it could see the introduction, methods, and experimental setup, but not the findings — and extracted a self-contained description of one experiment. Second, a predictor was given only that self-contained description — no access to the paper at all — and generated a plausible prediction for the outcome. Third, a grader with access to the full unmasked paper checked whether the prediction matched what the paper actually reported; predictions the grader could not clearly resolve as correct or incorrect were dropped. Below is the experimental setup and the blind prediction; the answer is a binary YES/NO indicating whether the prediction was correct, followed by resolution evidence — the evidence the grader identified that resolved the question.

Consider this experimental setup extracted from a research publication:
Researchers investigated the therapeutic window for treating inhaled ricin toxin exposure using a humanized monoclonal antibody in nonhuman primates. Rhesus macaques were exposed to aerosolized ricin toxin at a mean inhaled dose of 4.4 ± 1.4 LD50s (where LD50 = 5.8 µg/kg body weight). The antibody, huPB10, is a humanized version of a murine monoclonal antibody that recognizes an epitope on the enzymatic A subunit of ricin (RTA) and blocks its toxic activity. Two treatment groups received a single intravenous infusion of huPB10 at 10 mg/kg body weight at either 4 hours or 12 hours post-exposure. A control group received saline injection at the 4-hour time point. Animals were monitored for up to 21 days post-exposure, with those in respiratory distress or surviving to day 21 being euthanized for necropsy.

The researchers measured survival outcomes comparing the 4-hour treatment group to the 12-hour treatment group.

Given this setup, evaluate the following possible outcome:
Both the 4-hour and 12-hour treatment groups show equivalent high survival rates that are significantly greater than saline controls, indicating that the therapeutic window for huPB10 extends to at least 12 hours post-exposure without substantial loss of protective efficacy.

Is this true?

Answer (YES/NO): NO